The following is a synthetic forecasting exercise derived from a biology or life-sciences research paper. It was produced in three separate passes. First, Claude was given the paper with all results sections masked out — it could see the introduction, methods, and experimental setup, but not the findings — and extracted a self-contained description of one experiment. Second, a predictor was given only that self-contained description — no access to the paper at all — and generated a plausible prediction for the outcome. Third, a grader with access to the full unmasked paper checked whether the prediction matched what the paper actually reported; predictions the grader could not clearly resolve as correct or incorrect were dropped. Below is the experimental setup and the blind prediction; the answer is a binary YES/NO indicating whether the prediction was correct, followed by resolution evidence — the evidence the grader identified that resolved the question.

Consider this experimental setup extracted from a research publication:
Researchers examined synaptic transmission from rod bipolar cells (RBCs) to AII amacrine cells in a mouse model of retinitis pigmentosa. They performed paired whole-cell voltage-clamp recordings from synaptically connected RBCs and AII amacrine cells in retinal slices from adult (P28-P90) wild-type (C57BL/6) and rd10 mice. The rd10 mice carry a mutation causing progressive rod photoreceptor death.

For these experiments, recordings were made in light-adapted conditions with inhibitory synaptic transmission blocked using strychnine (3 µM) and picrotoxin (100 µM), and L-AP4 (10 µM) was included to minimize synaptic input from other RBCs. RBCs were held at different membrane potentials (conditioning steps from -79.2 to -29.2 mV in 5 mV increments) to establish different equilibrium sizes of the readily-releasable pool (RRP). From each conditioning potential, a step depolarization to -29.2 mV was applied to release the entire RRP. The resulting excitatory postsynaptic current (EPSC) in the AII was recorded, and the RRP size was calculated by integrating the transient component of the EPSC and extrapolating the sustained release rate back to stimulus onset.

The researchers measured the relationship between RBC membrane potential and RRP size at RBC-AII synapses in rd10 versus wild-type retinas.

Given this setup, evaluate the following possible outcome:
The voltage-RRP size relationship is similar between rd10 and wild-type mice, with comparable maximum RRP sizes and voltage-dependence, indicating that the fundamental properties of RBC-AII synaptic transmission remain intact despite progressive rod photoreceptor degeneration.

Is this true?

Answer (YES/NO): YES